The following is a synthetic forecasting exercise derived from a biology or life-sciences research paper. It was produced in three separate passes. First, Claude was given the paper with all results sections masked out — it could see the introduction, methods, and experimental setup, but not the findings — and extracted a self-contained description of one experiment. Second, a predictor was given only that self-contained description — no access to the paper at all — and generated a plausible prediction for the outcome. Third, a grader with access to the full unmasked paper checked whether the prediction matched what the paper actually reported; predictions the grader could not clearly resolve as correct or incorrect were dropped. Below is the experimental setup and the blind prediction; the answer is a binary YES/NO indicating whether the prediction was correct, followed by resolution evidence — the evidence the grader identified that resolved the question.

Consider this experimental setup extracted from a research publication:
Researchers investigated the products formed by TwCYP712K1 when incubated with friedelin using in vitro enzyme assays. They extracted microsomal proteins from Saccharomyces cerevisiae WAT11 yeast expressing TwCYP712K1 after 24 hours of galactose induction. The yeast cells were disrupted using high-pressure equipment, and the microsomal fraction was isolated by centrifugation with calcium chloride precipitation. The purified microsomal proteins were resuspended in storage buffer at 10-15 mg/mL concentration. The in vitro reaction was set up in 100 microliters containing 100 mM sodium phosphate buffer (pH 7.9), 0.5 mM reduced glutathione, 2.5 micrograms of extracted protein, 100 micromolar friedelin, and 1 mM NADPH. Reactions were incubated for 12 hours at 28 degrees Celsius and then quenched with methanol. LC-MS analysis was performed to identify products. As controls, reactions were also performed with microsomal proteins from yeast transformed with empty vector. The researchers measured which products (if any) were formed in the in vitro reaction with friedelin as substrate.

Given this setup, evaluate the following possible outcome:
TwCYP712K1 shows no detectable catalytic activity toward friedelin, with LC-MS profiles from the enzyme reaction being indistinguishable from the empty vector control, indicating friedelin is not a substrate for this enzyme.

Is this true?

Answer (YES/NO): NO